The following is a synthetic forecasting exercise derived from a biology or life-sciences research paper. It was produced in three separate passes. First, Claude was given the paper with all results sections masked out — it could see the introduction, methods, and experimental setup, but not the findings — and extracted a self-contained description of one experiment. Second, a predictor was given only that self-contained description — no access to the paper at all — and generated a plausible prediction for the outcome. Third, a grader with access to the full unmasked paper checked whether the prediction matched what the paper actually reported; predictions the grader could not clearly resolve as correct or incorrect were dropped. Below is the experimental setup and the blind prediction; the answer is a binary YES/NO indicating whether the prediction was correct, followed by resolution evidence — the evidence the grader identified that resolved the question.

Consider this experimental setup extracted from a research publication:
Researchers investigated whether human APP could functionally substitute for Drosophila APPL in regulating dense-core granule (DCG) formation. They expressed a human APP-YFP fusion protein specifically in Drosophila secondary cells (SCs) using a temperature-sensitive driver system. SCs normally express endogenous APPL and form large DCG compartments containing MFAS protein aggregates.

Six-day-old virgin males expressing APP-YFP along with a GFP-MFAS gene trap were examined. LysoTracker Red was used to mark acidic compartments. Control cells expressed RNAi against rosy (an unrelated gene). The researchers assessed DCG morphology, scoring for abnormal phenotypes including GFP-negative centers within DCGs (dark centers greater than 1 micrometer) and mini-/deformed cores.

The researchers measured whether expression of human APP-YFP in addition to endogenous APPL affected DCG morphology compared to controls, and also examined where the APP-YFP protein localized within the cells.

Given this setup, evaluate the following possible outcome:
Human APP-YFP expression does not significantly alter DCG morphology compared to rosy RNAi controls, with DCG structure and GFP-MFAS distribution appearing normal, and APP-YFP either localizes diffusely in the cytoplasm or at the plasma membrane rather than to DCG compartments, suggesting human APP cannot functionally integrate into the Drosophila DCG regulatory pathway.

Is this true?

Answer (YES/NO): NO